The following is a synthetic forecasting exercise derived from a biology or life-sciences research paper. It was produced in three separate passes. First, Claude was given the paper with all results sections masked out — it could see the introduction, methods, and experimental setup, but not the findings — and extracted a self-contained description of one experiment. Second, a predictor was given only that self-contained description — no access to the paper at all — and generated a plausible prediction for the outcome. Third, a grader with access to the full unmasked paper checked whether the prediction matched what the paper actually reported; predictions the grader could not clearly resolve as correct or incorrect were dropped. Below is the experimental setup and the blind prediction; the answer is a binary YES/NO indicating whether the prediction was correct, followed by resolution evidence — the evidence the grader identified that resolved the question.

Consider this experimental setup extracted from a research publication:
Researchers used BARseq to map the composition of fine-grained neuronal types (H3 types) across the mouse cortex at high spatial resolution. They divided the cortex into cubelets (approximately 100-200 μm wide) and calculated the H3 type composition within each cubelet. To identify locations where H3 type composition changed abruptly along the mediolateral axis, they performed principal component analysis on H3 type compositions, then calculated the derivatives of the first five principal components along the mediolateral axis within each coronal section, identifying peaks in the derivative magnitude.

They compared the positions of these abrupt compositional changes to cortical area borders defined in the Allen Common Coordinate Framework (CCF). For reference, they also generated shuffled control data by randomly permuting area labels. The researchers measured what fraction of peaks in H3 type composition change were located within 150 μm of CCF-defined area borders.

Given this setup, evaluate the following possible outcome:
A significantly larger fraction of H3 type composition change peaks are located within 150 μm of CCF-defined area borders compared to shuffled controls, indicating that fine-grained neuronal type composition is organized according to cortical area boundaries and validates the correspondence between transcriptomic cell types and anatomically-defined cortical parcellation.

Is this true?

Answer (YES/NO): YES